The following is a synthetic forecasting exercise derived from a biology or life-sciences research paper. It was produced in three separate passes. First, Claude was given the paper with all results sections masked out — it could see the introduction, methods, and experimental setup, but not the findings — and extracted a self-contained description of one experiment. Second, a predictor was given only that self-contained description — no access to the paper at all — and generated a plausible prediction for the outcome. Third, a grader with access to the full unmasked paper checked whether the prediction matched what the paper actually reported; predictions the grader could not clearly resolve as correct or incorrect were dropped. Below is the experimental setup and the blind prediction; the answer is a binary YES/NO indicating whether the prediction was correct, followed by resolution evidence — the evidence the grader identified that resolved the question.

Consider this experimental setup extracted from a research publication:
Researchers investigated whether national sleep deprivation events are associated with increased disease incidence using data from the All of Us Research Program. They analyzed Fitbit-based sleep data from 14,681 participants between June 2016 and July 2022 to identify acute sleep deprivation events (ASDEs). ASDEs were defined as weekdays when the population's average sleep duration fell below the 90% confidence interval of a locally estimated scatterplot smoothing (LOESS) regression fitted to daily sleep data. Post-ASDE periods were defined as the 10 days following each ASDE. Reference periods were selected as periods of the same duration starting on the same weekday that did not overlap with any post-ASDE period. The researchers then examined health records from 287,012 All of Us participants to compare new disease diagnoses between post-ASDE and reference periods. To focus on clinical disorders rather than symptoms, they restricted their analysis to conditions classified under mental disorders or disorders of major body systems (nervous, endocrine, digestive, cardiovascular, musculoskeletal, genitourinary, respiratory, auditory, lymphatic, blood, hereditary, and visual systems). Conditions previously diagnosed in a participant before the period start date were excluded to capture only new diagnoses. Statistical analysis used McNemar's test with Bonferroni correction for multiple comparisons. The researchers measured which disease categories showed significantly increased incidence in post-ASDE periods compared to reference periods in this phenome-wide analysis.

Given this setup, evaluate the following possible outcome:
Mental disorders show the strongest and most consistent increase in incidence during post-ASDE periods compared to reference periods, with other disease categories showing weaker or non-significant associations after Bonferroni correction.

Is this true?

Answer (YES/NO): NO